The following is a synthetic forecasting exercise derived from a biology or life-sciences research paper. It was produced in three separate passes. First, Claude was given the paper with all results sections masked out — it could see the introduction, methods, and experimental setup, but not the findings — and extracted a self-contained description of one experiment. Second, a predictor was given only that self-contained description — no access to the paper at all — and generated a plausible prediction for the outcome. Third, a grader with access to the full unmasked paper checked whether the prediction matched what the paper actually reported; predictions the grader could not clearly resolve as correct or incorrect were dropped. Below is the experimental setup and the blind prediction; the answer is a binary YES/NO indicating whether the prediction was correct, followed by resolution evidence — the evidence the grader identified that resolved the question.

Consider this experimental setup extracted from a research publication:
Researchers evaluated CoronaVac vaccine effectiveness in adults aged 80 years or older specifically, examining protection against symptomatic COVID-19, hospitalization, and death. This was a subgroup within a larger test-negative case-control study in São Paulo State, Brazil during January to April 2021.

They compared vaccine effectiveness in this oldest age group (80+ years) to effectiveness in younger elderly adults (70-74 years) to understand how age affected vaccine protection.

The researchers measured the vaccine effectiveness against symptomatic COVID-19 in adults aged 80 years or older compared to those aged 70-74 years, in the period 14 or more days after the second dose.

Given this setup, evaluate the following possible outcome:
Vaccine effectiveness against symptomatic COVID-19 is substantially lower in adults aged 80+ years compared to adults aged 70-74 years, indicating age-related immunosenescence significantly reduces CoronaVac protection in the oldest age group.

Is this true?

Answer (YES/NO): YES